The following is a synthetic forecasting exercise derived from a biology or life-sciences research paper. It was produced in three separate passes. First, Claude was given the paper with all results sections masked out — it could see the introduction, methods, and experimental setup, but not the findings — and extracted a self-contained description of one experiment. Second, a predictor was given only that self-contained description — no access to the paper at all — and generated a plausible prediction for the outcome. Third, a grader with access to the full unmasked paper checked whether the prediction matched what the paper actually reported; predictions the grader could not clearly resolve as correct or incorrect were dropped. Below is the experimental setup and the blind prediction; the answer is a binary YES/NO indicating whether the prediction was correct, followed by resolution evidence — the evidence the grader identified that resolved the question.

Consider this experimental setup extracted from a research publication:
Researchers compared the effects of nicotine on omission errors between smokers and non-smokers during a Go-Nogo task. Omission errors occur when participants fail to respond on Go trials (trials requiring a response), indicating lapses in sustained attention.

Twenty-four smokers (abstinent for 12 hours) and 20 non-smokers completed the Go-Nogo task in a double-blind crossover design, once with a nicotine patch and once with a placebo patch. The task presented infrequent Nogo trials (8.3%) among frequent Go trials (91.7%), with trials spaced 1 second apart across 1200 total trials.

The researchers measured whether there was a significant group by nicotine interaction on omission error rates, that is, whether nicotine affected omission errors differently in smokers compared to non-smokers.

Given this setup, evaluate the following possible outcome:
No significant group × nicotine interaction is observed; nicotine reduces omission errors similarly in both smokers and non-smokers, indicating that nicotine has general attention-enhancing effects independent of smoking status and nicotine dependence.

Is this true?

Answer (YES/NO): NO